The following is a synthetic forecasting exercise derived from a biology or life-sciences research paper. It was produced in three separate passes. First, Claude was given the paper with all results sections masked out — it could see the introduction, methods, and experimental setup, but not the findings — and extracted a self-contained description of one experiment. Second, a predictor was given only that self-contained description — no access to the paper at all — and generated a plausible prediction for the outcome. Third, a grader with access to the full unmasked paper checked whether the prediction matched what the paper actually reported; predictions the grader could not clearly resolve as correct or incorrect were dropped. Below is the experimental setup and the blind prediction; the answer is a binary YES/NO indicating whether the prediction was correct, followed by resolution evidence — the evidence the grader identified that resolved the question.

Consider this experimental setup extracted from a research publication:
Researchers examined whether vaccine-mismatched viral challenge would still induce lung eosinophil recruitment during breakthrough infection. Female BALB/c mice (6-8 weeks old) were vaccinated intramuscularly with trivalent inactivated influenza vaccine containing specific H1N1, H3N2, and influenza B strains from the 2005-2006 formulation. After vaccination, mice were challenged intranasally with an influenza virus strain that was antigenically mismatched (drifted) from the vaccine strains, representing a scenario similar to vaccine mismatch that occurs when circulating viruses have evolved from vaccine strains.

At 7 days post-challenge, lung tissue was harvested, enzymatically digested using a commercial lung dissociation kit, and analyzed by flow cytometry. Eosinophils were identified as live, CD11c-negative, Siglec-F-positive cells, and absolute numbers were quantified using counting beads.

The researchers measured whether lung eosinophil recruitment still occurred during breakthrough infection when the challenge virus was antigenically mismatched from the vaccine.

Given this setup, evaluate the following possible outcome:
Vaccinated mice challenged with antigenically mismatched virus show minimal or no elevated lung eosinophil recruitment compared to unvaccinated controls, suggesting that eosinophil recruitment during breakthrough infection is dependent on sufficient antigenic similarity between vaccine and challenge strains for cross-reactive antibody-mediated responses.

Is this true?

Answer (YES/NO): NO